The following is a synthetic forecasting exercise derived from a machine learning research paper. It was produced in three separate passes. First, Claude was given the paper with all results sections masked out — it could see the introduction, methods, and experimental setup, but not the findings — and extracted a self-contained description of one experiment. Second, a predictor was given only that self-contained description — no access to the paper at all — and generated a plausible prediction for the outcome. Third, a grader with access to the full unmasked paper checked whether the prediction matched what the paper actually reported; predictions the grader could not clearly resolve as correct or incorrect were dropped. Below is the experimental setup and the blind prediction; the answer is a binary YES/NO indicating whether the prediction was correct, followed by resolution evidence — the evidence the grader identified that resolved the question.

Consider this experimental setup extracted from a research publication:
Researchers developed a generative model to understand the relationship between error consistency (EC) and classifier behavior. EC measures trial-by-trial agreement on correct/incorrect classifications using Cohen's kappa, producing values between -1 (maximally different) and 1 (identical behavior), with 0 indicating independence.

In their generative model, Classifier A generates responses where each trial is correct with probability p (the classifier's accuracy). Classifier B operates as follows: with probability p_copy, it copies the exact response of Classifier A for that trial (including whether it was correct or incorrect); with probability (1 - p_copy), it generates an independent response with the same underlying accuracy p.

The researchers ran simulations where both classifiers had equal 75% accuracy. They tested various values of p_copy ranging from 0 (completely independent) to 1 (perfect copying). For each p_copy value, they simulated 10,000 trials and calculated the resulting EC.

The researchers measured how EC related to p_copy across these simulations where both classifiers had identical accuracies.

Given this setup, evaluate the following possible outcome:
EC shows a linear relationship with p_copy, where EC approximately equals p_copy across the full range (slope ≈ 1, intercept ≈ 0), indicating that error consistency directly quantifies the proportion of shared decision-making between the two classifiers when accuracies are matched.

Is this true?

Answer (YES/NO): YES